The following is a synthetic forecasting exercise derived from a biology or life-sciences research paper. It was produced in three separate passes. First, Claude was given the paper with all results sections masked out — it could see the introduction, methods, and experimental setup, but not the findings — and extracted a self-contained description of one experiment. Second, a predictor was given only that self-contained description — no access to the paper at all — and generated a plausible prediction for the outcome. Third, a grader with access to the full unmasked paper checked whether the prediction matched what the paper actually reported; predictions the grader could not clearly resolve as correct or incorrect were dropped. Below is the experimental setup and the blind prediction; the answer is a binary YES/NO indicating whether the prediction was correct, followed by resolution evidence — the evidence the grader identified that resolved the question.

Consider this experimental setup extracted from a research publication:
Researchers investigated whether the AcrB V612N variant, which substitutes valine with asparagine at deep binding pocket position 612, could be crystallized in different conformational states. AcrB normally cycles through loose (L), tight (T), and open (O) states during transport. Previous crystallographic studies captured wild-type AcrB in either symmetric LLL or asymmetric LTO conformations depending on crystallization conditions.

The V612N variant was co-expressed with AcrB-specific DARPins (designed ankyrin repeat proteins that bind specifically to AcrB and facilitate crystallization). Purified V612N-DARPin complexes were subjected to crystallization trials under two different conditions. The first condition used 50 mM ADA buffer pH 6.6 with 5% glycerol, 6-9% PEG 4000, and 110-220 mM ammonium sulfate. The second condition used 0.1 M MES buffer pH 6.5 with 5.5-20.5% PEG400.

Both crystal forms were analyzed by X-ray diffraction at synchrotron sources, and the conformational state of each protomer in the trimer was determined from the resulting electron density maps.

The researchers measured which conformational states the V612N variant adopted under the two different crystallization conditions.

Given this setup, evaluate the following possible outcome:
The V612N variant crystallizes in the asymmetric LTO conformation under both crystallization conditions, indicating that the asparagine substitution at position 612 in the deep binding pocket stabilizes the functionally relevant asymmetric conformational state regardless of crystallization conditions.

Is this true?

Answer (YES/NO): NO